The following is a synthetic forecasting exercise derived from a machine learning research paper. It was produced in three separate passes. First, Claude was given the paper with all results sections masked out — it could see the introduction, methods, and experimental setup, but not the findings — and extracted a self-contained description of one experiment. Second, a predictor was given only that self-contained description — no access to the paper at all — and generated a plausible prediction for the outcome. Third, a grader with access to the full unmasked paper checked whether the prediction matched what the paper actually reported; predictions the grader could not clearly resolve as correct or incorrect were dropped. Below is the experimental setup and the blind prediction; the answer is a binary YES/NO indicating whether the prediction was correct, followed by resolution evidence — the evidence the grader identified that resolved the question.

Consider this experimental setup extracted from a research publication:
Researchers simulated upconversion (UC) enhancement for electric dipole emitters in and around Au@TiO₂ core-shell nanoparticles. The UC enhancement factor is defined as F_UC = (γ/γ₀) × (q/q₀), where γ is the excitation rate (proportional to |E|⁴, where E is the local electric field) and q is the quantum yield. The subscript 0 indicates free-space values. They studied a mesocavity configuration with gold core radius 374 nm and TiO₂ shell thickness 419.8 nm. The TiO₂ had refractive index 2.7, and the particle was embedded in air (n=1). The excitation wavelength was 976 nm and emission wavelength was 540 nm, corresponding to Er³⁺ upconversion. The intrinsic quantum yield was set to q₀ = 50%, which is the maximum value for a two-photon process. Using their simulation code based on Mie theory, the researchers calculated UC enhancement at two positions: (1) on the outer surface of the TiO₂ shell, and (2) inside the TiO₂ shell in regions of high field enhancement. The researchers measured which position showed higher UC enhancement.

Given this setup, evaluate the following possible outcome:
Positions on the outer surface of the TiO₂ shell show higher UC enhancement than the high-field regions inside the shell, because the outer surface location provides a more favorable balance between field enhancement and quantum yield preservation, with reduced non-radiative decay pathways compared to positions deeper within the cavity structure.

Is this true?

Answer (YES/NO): NO